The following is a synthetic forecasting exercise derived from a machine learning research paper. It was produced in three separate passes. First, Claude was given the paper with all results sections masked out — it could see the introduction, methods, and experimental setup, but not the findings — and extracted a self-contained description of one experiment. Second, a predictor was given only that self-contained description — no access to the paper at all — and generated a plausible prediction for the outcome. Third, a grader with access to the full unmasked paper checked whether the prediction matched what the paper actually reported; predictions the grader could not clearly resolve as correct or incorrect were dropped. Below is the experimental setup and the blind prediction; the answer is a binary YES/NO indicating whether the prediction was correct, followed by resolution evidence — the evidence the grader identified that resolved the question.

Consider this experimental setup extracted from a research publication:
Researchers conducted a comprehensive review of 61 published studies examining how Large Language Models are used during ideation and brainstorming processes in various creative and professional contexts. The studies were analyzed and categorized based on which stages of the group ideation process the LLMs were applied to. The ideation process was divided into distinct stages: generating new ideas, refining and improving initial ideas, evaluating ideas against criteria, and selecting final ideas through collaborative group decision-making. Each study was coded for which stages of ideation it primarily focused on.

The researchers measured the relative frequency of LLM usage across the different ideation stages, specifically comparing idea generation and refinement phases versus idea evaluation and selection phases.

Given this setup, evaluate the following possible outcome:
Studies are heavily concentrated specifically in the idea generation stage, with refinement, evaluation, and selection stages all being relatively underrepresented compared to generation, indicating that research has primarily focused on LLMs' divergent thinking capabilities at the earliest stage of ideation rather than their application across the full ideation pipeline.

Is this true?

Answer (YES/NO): NO